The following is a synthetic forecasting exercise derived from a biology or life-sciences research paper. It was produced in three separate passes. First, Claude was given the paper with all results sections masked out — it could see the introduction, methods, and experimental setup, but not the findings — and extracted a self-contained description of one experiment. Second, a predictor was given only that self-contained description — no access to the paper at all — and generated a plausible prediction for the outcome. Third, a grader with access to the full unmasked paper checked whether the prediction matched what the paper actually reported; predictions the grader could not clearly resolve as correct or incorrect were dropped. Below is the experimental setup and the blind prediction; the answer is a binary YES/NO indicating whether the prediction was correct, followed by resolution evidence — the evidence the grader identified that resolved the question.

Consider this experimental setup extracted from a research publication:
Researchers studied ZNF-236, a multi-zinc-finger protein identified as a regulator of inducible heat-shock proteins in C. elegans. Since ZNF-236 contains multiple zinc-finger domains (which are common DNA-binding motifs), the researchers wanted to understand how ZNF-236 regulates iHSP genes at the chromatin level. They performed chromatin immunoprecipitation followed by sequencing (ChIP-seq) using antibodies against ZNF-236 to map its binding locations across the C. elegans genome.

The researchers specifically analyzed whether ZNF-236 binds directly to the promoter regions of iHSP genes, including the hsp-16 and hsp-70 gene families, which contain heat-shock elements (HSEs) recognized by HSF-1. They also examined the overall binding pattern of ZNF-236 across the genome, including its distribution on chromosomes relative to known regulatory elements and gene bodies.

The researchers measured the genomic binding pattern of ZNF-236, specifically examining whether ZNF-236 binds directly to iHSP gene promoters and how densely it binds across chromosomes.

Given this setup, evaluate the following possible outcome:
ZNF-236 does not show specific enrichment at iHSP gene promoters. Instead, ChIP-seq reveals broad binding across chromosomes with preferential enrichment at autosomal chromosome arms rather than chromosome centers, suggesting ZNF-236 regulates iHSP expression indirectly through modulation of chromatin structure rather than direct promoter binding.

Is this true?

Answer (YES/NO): NO